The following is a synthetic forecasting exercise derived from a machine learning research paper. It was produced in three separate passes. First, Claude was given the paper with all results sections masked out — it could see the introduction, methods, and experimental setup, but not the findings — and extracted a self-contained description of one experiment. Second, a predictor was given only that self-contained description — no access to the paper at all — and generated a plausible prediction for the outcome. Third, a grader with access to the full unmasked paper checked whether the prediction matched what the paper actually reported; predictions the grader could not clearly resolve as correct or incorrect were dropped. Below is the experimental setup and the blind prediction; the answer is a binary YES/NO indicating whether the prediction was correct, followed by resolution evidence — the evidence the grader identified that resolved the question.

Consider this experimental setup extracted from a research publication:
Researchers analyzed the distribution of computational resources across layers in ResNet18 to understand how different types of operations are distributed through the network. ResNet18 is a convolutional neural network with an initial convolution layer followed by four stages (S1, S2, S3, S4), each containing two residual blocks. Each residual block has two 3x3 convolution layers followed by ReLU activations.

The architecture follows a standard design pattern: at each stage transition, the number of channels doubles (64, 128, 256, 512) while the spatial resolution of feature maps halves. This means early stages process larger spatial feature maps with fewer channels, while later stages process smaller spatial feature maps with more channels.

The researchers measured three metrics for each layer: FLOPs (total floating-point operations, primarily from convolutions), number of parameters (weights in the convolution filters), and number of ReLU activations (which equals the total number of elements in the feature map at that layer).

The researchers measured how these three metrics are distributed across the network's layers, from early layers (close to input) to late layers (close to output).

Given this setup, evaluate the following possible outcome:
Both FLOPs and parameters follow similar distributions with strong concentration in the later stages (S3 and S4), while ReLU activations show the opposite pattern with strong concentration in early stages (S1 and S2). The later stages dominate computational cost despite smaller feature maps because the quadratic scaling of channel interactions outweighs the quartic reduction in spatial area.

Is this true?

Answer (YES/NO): NO